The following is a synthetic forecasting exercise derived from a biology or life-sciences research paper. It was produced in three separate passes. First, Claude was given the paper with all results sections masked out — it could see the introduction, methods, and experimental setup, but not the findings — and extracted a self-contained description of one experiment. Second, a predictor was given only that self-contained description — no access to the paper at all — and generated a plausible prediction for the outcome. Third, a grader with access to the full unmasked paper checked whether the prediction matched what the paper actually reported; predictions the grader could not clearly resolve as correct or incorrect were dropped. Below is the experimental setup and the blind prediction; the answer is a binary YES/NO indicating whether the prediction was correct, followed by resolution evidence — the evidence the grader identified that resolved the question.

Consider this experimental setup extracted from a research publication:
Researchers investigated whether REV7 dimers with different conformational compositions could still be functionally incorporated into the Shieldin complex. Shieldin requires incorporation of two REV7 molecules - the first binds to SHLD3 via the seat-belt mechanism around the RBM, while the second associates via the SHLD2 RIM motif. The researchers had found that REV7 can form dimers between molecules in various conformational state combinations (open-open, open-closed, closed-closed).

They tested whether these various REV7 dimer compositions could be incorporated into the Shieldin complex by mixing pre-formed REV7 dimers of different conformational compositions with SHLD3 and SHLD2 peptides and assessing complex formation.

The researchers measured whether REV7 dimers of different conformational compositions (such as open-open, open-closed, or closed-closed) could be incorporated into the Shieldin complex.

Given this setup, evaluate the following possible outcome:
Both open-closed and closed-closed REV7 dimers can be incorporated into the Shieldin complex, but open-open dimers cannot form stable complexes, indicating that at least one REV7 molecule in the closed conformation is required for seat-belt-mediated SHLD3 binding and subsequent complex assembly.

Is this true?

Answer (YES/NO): YES